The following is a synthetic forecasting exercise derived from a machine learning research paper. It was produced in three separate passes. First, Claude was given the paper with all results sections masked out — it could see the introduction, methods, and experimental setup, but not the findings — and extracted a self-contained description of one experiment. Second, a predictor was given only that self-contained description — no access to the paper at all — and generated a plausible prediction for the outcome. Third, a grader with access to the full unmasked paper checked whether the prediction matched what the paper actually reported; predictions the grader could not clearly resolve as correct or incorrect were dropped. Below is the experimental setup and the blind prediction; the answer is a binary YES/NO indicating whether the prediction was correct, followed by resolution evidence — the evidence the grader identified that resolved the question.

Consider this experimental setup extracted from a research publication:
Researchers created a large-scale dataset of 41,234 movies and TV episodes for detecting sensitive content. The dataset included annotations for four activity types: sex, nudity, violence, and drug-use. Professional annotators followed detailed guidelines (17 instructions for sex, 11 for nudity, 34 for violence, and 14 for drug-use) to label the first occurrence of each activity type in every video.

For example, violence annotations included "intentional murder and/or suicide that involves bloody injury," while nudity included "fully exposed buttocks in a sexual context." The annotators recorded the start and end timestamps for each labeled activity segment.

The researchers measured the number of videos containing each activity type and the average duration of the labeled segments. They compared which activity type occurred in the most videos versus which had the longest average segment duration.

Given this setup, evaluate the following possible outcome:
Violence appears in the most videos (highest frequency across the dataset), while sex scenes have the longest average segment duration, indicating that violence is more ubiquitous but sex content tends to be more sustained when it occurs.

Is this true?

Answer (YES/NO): NO